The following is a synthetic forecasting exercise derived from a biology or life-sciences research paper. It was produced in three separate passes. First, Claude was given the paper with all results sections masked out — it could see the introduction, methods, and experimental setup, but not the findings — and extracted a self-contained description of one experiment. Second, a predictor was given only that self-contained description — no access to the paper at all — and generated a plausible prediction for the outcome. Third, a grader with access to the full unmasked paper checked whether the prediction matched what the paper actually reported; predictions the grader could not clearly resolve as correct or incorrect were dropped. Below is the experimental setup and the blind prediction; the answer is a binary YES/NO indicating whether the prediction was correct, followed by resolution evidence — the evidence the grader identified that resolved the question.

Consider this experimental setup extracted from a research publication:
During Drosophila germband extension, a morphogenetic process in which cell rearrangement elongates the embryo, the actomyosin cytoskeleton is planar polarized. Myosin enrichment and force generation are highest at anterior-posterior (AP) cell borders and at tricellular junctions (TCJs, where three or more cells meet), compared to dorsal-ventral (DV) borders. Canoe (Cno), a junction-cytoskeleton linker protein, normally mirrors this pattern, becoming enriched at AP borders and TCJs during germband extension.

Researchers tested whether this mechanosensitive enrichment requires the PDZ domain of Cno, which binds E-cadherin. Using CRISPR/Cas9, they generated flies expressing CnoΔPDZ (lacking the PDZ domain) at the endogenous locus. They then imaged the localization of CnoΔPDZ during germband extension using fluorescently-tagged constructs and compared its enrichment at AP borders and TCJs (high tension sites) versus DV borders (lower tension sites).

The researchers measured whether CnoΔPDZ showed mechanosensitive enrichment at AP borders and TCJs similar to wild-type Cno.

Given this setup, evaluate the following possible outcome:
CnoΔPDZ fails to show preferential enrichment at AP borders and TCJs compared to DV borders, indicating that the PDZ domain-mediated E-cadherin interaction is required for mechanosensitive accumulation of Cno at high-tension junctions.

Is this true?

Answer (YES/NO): NO